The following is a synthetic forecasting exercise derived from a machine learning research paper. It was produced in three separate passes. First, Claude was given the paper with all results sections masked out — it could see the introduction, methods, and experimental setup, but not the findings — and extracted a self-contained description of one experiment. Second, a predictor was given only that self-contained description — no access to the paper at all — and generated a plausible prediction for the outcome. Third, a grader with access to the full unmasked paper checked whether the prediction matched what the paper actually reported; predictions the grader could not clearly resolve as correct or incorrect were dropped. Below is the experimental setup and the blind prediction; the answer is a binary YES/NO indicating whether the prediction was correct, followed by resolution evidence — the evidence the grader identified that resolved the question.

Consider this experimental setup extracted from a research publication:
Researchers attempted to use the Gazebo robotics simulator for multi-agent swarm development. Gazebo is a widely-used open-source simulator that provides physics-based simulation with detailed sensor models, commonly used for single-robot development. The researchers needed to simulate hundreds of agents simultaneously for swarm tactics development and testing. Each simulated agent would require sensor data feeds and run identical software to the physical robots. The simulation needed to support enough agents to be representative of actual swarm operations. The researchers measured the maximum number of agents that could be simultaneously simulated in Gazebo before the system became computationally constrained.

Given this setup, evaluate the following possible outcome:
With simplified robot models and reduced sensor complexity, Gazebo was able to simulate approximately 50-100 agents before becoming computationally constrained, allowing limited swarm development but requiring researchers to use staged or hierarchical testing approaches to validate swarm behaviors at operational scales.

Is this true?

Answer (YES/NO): NO